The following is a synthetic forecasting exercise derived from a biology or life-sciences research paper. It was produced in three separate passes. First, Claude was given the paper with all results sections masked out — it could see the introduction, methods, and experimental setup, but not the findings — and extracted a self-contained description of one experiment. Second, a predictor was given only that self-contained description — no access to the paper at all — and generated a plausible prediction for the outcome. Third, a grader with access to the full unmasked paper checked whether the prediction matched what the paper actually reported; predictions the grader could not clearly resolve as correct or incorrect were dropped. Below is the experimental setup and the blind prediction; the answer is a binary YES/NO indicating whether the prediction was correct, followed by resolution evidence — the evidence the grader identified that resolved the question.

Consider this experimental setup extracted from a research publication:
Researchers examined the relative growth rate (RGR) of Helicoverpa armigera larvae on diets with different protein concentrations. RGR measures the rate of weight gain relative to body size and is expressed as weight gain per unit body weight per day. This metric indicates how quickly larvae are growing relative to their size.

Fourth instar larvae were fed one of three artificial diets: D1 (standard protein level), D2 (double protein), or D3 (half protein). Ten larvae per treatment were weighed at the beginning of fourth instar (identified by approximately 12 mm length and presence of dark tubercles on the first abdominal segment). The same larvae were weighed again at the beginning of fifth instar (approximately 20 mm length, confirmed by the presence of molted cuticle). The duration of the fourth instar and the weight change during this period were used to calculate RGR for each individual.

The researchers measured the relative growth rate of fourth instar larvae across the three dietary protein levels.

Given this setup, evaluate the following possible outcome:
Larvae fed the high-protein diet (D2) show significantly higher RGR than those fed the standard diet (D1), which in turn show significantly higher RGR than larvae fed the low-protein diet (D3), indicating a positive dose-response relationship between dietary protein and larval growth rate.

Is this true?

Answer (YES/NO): NO